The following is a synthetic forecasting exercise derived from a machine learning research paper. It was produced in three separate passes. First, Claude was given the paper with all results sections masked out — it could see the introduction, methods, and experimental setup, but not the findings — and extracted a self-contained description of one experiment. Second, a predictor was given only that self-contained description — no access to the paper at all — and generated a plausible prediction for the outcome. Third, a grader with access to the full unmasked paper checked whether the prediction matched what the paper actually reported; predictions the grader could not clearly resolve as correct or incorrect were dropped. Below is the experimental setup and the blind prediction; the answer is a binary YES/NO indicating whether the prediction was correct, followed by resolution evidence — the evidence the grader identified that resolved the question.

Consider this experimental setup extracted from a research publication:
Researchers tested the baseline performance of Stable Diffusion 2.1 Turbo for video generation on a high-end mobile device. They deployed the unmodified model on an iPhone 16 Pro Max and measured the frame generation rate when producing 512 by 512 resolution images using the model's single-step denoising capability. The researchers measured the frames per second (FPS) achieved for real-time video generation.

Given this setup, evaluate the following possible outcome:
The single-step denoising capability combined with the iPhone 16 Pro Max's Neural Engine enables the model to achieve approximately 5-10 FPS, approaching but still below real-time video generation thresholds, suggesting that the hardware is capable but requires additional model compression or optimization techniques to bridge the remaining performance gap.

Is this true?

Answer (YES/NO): NO